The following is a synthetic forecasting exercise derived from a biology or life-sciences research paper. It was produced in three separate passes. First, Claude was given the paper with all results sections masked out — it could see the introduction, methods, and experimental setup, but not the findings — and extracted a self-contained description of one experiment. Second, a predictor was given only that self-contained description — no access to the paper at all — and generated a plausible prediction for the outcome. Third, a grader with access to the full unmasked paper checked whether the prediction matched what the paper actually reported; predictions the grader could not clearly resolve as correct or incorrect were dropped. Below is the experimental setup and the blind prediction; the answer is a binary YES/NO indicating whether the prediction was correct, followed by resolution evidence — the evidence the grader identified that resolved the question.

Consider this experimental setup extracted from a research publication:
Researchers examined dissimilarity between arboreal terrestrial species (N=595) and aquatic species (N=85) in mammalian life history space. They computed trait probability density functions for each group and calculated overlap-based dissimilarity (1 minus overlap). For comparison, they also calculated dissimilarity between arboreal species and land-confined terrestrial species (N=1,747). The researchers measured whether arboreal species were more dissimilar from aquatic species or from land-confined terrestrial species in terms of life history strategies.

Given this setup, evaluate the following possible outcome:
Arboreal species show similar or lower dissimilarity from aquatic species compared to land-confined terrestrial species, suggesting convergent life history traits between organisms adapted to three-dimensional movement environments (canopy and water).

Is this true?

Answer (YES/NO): YES